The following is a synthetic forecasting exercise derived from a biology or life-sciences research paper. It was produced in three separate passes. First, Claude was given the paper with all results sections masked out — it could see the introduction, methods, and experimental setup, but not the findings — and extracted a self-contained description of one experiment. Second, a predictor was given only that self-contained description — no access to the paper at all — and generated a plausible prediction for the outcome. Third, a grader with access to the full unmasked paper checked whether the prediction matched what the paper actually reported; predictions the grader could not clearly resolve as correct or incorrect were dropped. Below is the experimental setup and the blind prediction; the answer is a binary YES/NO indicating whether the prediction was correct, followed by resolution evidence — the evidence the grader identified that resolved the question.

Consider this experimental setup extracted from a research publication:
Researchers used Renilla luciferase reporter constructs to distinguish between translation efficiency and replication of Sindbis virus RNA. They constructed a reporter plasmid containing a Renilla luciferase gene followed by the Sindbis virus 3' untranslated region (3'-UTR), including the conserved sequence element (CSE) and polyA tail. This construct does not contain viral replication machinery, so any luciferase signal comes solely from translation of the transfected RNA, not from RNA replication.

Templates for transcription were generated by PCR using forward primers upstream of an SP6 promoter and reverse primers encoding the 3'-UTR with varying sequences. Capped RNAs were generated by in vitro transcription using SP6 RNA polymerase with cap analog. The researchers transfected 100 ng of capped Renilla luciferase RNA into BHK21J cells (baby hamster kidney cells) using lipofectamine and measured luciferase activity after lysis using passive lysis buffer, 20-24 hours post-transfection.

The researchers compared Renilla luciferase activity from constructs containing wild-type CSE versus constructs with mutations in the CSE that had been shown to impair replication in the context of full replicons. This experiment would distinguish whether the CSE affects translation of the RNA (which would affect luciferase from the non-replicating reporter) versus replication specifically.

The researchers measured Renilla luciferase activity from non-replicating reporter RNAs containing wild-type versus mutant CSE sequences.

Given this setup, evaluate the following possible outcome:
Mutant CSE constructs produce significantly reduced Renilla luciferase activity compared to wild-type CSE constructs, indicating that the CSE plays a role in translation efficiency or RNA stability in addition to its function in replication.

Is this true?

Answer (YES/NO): NO